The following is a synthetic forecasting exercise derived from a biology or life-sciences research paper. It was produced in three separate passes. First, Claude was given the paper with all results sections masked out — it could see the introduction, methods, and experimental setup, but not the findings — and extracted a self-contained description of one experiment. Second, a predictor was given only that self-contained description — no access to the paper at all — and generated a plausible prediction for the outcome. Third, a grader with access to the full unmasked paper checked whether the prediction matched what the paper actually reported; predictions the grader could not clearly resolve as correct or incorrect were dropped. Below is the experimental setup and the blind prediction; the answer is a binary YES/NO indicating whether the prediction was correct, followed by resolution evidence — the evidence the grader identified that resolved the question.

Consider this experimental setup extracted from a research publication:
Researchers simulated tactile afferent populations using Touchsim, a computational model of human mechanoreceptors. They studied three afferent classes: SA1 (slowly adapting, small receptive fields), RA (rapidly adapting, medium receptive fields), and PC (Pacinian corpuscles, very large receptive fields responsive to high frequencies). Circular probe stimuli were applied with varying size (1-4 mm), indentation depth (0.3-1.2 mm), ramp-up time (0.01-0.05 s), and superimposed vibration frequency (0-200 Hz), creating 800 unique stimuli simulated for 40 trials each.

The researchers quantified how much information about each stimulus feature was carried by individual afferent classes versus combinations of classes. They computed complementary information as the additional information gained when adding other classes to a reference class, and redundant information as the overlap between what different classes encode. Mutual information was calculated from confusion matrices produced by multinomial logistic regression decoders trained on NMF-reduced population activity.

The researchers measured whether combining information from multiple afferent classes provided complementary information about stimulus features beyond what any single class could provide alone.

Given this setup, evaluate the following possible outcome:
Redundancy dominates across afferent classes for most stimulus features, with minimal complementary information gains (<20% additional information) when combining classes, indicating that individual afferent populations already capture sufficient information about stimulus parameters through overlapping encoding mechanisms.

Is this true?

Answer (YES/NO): NO